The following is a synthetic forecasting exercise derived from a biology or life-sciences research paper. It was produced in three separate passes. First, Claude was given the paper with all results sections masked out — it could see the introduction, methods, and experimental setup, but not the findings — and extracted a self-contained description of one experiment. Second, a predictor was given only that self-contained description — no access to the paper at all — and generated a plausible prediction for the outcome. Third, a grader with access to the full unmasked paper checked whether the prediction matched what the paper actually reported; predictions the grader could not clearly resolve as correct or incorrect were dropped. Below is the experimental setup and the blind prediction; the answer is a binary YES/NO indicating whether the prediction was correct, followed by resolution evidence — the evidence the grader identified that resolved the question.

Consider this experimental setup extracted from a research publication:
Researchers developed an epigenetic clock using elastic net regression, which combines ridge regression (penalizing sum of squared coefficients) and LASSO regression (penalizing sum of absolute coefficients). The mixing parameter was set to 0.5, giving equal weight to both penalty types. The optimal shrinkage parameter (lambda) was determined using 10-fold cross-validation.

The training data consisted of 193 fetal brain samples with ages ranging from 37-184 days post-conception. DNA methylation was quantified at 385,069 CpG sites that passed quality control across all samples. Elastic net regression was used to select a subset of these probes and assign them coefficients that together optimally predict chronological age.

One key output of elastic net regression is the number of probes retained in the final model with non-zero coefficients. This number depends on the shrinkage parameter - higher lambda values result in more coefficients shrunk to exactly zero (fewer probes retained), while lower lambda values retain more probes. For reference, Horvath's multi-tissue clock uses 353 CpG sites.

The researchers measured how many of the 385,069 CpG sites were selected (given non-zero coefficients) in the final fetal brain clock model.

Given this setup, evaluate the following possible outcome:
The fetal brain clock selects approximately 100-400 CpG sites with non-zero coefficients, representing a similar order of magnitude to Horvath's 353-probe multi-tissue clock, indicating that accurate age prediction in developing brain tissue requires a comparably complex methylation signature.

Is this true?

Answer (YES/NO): YES